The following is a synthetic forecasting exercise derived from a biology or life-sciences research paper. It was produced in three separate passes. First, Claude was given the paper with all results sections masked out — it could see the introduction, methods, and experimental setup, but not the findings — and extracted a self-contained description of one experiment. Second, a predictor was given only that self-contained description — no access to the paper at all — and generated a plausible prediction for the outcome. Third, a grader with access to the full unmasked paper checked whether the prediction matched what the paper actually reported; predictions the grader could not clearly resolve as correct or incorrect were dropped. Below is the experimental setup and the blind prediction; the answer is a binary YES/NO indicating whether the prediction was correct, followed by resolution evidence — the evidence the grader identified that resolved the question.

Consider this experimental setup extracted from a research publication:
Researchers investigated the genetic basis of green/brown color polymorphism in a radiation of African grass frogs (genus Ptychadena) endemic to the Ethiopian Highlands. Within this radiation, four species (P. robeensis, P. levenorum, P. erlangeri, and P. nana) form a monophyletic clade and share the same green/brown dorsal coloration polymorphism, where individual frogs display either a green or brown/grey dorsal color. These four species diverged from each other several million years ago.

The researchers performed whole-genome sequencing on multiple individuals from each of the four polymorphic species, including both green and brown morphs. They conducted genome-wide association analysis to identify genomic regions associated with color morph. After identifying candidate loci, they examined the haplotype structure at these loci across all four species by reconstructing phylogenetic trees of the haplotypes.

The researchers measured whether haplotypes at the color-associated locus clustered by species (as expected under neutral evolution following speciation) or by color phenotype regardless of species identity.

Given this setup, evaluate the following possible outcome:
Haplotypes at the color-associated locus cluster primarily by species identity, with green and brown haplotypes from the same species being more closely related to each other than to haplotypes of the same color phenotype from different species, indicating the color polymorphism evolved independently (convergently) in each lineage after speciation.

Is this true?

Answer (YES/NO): NO